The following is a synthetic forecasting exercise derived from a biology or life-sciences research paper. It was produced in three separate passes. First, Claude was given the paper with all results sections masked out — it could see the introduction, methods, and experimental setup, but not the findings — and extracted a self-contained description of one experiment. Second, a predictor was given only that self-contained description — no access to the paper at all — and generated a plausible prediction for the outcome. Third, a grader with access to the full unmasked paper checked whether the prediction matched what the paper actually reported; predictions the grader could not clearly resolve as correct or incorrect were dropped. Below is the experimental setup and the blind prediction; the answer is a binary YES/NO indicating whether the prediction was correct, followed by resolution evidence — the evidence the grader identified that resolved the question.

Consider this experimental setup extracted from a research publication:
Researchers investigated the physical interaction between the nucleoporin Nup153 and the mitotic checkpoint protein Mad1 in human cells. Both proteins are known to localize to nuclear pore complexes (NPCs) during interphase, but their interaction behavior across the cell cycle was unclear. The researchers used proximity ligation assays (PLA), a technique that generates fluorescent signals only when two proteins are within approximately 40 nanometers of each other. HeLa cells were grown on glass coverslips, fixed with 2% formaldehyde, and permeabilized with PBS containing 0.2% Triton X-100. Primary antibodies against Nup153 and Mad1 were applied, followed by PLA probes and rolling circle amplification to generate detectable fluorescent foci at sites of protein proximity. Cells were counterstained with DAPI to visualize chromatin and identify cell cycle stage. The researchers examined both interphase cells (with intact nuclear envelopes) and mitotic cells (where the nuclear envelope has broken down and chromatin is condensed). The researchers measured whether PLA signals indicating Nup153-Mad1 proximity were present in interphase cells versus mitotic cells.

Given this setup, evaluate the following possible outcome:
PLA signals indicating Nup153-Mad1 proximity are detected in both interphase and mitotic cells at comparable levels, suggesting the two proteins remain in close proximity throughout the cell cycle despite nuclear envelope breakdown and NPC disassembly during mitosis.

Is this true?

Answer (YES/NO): NO